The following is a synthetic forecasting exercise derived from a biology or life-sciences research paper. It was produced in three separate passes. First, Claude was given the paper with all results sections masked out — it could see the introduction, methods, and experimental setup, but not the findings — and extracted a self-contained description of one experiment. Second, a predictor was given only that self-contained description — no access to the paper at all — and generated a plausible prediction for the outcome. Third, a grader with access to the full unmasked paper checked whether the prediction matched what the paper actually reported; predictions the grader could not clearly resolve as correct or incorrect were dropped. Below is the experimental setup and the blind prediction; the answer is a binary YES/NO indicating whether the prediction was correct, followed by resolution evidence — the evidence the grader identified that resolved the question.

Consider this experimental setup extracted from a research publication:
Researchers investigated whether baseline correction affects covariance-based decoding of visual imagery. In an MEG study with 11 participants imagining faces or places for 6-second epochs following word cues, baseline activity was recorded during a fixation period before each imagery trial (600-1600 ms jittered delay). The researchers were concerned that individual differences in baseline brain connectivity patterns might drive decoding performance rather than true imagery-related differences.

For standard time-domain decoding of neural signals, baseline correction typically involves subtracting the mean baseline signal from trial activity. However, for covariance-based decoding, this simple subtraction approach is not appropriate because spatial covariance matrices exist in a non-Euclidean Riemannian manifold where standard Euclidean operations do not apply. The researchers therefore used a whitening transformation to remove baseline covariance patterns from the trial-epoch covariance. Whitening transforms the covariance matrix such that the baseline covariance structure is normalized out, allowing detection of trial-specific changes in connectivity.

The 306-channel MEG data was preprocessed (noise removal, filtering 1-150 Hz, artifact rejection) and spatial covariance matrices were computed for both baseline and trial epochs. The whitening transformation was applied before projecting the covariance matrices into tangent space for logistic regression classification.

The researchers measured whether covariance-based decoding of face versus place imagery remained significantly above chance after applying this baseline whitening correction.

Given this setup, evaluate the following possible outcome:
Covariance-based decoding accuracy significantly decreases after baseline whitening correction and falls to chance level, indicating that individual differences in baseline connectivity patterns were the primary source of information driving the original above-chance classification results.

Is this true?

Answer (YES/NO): NO